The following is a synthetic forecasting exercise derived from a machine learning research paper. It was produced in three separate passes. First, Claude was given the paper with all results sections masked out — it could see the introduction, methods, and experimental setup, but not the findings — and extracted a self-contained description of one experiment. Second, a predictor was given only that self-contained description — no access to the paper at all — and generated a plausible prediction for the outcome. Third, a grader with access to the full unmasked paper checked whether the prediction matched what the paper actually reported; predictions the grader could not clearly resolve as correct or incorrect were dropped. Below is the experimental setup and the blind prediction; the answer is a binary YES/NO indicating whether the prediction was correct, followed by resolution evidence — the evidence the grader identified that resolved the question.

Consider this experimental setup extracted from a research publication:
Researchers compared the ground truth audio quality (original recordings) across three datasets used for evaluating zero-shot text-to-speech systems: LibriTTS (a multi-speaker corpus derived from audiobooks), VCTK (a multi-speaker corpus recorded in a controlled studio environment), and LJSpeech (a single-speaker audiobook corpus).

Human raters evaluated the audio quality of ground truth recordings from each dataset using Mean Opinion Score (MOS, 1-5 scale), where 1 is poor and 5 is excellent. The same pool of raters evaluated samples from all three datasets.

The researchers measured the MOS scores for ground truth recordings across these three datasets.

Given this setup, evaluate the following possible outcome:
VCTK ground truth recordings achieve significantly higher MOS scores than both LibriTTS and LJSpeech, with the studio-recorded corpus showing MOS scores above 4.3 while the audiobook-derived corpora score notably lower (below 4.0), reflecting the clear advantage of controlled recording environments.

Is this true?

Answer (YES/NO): NO